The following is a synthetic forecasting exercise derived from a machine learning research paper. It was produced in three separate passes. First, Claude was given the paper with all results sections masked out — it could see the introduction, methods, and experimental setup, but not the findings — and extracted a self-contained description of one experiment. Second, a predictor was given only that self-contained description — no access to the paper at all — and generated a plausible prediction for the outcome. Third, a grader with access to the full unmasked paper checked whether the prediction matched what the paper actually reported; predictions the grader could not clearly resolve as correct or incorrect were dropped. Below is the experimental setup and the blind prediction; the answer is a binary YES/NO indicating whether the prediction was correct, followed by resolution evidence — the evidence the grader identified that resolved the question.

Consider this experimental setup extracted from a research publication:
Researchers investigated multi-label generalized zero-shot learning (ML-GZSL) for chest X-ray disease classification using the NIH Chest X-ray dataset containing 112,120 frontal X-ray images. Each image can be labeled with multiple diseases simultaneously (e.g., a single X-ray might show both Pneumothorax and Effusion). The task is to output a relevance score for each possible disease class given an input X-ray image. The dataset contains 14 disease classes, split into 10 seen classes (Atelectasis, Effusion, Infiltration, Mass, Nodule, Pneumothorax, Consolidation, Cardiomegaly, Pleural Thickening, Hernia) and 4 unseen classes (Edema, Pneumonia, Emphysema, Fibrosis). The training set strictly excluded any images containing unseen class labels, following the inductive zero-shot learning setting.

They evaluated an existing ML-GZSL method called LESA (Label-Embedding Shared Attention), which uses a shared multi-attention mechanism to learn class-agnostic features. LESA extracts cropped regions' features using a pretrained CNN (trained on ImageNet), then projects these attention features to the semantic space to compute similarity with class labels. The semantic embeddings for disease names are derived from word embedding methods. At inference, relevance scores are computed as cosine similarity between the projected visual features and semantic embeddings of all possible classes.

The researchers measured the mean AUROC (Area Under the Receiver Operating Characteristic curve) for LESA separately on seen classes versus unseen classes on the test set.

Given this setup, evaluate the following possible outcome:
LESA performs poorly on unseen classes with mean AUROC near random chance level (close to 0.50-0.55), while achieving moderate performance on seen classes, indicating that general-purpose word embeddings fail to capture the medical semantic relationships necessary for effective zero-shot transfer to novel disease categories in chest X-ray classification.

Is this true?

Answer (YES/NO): NO